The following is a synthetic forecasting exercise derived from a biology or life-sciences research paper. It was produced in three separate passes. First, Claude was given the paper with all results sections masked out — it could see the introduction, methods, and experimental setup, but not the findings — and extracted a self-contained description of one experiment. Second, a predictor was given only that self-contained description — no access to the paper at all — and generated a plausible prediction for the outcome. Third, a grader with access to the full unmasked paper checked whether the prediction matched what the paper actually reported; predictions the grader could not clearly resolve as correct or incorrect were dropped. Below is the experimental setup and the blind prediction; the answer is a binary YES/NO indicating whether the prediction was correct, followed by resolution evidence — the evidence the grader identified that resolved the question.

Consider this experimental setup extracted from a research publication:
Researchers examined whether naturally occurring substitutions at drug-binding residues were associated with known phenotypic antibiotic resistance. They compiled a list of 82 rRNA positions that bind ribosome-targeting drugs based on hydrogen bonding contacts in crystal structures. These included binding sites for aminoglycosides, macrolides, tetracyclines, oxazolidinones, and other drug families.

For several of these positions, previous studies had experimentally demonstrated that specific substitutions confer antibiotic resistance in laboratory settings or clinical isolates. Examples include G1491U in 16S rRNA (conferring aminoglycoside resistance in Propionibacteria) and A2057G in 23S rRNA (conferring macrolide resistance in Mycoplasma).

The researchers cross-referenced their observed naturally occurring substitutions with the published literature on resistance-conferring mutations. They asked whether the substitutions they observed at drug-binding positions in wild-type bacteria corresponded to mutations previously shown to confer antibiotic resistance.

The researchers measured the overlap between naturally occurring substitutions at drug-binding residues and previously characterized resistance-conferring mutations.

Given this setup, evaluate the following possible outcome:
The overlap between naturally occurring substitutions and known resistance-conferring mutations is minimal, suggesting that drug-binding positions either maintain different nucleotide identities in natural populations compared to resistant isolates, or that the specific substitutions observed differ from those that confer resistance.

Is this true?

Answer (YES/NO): NO